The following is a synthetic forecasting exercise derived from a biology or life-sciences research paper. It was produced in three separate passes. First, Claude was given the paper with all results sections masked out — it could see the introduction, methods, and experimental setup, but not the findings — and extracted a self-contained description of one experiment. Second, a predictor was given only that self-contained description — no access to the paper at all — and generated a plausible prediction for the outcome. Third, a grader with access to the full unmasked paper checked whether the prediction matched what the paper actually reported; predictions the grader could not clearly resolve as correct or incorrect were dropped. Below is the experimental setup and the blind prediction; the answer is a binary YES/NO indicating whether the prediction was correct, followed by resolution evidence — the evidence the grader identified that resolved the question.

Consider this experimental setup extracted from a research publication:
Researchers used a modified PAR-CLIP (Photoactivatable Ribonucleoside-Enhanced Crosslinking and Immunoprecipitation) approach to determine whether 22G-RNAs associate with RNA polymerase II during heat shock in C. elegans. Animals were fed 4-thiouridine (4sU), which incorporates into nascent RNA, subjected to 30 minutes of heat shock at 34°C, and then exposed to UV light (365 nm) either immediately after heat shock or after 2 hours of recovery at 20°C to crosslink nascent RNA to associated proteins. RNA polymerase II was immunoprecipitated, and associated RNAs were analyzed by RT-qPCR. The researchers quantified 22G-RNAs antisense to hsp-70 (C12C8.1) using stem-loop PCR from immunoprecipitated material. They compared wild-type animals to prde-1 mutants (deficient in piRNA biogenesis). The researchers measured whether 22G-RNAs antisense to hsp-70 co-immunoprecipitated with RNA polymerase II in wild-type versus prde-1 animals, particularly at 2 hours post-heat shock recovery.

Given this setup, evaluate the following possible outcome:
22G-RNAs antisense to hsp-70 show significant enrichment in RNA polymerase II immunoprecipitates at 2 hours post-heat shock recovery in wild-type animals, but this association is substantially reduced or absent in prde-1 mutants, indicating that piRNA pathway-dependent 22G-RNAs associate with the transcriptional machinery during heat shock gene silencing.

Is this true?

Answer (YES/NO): YES